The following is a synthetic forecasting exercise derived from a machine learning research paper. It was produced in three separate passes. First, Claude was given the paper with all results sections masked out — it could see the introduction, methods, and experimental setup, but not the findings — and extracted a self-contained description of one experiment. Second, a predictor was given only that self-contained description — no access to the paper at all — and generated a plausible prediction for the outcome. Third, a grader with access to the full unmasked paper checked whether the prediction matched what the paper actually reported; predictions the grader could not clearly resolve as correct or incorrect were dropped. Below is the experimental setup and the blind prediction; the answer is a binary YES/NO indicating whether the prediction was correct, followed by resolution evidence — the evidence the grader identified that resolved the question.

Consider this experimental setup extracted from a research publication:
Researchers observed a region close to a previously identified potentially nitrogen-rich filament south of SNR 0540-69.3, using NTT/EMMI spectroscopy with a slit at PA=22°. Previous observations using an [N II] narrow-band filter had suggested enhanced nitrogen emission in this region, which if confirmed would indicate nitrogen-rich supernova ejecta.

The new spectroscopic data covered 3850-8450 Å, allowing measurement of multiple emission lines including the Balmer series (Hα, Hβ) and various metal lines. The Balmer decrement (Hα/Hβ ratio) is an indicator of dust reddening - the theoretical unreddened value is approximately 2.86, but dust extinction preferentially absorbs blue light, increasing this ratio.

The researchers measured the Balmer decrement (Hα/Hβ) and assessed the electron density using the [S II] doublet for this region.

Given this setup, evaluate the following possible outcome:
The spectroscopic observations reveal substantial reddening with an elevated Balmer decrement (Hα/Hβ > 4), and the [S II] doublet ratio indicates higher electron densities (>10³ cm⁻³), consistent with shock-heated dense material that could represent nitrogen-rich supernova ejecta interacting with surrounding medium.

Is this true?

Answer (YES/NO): NO